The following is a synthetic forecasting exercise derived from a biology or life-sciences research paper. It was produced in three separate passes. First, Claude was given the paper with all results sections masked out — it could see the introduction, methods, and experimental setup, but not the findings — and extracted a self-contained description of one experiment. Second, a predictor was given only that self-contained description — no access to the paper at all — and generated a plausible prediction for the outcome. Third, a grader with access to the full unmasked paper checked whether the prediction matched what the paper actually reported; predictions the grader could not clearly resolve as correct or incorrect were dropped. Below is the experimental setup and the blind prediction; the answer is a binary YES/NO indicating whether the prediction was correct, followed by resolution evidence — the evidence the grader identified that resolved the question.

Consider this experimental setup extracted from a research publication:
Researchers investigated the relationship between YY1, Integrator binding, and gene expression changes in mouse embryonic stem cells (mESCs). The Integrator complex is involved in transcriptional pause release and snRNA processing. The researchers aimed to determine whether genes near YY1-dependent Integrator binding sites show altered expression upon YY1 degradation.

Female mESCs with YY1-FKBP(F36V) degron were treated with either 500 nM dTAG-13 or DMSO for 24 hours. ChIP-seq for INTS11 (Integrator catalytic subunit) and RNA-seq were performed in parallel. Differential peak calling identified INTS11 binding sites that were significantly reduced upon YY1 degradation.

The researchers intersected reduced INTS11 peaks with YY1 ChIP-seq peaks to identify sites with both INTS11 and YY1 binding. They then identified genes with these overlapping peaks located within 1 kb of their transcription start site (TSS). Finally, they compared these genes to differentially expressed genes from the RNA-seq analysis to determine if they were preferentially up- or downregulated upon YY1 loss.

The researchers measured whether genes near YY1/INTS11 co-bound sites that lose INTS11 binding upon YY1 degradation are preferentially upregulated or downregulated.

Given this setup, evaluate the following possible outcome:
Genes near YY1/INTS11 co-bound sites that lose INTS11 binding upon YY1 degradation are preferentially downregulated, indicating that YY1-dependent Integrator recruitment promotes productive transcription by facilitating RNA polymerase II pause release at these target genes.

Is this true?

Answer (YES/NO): YES